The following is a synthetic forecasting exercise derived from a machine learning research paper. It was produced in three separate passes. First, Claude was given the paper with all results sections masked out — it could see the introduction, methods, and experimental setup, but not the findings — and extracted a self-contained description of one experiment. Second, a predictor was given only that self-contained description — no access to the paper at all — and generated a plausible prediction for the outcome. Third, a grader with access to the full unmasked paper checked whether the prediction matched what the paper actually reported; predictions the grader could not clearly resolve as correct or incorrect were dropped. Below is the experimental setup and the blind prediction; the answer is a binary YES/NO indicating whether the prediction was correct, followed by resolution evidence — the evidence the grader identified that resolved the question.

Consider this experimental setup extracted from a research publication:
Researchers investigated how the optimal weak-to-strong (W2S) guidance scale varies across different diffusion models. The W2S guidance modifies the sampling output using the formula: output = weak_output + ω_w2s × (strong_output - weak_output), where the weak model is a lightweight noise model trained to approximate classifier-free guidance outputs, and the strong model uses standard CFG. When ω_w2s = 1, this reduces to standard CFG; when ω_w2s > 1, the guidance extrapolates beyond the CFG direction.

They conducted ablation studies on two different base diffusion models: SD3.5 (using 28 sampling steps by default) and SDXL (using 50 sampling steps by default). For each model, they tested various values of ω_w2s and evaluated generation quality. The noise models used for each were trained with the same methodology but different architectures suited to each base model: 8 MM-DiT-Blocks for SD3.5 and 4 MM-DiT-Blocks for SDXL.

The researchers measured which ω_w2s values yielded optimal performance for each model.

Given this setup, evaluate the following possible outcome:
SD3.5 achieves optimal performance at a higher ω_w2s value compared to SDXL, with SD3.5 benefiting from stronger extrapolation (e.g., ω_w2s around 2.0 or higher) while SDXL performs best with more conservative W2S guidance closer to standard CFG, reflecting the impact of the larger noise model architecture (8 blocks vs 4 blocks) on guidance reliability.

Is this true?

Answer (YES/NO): NO